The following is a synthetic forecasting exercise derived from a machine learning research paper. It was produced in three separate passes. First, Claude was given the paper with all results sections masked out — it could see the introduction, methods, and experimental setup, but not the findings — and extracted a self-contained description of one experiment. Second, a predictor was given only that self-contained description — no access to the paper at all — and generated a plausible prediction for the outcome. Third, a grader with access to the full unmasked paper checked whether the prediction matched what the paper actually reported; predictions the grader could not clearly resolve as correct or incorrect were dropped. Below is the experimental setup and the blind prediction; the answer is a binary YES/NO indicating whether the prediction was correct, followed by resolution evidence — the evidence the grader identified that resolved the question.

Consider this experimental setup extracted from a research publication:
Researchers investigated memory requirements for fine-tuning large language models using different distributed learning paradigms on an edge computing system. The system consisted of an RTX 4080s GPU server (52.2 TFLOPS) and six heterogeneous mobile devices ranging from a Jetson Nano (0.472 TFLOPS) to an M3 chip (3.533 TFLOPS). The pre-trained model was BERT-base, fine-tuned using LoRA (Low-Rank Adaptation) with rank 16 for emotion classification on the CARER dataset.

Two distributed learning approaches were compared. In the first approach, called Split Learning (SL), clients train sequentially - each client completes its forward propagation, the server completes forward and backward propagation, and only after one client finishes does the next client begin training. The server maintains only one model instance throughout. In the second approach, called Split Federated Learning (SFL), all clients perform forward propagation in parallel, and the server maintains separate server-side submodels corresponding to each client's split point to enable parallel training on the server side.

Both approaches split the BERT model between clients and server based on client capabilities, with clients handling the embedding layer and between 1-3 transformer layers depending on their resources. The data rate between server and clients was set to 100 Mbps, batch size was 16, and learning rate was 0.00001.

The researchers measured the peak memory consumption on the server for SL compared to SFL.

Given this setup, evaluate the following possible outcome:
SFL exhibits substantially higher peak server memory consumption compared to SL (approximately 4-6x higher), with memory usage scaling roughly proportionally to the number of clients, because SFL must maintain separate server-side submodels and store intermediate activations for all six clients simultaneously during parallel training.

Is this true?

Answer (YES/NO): YES